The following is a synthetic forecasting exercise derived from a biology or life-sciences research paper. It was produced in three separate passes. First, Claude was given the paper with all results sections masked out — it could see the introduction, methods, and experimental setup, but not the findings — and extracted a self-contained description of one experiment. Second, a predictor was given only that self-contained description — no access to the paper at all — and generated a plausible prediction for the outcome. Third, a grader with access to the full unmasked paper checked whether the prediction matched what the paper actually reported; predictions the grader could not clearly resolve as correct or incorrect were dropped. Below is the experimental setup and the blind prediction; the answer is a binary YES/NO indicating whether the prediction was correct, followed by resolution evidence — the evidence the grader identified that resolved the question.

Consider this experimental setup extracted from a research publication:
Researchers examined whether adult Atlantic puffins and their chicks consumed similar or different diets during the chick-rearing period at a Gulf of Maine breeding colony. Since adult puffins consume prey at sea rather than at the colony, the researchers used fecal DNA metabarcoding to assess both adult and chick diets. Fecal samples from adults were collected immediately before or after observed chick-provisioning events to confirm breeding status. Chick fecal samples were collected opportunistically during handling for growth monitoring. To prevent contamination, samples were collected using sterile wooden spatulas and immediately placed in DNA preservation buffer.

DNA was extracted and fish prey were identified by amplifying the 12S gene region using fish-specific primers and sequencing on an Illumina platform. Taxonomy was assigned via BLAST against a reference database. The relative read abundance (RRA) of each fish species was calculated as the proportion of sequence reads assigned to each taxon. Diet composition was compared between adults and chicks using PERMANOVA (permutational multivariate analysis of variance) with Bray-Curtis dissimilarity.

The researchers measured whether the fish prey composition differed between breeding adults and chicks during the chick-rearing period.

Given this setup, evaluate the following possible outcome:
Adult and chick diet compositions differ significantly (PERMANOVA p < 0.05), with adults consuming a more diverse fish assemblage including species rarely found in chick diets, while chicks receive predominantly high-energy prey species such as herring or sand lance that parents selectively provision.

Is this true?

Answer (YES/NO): NO